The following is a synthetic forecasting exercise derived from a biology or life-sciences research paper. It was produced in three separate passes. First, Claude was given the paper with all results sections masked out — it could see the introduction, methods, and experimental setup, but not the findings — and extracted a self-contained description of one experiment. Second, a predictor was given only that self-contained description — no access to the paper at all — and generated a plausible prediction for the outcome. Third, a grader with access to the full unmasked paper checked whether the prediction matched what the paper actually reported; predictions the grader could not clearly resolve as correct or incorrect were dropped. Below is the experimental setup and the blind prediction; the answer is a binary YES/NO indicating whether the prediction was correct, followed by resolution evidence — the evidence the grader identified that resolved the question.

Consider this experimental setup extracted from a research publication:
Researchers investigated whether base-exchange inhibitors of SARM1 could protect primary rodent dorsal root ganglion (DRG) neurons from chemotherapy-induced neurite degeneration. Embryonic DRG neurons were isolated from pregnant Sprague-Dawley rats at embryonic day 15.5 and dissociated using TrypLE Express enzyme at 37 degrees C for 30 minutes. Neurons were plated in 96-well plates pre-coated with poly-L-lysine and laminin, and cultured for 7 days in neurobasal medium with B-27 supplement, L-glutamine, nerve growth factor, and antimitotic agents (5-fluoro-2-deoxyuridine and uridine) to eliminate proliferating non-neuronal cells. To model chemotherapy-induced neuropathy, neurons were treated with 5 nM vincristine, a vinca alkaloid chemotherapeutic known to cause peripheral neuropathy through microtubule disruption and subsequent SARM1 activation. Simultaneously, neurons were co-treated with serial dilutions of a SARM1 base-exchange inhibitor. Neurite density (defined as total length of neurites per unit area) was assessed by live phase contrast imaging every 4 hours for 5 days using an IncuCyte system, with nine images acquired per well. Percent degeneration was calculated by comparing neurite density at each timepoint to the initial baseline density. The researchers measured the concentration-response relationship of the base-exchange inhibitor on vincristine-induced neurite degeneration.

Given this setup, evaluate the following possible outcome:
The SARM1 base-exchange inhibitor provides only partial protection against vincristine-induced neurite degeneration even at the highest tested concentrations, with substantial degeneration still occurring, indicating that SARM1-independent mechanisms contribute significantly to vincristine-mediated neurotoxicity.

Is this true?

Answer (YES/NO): NO